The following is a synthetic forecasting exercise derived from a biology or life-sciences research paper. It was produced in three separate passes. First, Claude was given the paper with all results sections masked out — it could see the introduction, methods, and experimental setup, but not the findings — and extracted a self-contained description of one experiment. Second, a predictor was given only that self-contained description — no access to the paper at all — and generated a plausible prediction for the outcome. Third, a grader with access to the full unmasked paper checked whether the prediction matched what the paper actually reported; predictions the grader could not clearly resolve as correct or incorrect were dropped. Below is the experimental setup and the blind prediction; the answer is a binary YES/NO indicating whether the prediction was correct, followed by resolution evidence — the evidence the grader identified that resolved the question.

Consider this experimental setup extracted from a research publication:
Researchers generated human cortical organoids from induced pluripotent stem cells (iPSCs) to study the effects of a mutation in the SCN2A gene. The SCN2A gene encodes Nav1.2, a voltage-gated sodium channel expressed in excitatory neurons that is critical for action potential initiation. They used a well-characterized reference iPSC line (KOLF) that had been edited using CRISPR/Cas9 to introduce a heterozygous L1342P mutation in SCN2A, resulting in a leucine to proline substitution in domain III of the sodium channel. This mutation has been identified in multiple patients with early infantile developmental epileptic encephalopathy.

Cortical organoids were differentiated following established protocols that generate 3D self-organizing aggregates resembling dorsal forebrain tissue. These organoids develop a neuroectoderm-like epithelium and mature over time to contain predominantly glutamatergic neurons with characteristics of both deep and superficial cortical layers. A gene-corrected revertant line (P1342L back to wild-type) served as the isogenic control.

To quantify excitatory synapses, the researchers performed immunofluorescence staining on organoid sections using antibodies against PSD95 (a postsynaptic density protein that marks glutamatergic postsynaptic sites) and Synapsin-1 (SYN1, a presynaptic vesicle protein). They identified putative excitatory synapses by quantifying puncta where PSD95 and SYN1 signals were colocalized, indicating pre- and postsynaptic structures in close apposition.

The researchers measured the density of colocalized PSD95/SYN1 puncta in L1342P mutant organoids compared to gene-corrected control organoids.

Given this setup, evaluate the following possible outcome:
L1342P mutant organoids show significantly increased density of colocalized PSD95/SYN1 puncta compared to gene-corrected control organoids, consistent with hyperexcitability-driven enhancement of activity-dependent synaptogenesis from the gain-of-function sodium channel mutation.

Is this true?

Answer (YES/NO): YES